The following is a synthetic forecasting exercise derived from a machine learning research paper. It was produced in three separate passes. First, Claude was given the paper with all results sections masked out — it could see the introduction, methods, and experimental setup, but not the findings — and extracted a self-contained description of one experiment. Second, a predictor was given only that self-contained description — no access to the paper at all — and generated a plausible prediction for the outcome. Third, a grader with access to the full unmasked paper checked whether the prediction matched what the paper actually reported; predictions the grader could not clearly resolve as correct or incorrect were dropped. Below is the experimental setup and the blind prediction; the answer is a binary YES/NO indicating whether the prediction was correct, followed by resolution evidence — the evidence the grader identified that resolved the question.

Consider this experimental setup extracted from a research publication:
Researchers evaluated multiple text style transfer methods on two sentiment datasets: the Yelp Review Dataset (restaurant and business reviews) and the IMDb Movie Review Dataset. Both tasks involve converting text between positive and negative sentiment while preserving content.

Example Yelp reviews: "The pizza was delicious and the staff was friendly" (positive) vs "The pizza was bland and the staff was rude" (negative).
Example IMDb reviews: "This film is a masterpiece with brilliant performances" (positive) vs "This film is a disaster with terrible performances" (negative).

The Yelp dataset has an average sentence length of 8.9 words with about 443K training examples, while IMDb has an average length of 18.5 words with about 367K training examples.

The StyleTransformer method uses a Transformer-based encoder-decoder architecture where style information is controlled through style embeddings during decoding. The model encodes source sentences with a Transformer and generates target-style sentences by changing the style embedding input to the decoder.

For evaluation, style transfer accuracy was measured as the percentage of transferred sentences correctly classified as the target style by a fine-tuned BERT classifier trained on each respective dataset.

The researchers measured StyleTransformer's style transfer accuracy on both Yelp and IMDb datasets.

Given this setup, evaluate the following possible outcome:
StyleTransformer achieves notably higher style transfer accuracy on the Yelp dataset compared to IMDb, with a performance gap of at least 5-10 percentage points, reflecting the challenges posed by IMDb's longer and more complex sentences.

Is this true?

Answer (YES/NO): YES